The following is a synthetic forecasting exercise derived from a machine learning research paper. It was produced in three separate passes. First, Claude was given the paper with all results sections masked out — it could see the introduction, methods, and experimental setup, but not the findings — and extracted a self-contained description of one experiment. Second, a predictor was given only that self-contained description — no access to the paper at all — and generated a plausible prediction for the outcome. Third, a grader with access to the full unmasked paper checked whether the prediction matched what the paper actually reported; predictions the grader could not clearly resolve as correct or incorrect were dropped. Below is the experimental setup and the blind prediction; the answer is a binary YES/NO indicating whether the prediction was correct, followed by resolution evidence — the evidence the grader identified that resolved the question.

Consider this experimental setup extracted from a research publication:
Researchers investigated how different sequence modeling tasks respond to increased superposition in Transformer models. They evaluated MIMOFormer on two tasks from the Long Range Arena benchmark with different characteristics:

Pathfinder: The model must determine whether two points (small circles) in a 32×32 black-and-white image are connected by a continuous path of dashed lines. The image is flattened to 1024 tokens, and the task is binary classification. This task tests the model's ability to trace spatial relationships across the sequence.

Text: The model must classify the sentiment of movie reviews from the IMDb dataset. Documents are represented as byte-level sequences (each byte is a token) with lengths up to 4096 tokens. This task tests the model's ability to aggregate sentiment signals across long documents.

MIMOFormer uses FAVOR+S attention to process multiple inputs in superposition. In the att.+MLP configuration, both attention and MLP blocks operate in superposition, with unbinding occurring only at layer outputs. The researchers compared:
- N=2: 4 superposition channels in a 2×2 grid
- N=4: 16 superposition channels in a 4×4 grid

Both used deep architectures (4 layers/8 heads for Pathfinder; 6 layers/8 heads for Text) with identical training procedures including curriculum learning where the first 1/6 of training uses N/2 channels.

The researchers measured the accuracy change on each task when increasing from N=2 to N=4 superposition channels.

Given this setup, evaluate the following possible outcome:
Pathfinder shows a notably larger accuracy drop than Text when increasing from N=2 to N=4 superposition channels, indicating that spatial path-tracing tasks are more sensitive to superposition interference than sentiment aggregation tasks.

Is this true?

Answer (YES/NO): YES